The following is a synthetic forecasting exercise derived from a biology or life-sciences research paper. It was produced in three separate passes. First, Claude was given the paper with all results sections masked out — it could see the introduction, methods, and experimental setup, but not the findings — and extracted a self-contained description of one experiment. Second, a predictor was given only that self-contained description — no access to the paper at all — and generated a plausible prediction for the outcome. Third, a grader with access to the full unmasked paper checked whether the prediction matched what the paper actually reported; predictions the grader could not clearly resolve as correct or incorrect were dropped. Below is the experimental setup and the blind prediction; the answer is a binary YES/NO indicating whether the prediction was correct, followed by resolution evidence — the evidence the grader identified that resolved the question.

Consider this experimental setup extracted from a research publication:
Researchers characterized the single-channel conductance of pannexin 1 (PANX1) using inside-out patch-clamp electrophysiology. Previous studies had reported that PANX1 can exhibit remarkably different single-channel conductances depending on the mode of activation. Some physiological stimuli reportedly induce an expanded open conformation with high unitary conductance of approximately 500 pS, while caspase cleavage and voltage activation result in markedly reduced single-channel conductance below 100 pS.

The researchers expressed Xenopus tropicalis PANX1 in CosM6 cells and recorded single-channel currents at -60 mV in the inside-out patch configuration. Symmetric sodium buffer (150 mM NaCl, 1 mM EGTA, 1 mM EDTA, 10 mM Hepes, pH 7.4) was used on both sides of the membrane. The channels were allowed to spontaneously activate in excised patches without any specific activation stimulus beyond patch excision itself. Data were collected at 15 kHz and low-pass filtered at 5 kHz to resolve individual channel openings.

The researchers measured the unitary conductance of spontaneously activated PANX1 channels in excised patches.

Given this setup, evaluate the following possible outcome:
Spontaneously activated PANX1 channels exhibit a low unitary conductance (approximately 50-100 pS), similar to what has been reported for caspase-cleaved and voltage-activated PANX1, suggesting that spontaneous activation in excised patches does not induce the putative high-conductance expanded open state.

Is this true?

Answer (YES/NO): NO